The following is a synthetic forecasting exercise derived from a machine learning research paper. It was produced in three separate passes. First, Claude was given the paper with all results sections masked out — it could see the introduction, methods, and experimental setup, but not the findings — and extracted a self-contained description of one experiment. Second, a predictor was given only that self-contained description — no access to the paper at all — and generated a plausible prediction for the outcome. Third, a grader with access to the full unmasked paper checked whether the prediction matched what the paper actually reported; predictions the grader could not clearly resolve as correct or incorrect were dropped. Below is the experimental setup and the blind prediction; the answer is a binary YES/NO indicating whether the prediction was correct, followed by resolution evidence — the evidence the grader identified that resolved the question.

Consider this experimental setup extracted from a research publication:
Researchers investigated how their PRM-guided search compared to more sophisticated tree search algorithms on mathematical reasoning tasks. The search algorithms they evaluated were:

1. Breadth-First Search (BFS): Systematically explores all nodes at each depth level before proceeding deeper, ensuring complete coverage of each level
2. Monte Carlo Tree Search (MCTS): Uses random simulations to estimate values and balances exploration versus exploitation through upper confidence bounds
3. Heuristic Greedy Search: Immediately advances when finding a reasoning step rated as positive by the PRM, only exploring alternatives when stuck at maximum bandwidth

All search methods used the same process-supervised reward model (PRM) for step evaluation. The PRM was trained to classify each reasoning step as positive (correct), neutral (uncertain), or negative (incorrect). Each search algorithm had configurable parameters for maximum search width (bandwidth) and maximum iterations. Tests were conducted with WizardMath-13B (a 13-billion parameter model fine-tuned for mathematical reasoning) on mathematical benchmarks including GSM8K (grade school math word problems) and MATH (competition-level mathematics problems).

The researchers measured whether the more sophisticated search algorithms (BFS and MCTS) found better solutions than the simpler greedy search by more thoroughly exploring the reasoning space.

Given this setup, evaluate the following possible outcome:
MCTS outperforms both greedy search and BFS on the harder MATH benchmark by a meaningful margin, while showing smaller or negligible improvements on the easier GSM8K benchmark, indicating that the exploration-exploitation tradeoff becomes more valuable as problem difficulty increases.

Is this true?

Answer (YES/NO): NO